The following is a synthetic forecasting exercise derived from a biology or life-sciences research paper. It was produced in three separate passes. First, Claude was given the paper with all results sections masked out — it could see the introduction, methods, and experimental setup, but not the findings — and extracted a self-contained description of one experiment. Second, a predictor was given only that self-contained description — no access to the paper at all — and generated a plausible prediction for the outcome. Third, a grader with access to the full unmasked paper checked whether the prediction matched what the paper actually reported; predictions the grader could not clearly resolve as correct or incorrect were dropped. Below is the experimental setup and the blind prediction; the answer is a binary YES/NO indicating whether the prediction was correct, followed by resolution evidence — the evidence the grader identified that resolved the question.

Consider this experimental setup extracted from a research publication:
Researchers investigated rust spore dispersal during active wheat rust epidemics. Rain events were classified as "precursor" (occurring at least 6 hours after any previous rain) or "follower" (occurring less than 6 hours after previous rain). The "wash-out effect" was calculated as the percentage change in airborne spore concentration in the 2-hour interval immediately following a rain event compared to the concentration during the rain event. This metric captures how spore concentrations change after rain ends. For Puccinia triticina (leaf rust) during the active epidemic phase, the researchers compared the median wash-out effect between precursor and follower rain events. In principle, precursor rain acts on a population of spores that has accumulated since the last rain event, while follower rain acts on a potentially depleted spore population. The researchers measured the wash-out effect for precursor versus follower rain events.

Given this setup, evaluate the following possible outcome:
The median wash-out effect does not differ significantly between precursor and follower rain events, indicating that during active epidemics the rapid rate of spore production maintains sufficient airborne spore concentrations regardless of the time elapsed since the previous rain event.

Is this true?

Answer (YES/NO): NO